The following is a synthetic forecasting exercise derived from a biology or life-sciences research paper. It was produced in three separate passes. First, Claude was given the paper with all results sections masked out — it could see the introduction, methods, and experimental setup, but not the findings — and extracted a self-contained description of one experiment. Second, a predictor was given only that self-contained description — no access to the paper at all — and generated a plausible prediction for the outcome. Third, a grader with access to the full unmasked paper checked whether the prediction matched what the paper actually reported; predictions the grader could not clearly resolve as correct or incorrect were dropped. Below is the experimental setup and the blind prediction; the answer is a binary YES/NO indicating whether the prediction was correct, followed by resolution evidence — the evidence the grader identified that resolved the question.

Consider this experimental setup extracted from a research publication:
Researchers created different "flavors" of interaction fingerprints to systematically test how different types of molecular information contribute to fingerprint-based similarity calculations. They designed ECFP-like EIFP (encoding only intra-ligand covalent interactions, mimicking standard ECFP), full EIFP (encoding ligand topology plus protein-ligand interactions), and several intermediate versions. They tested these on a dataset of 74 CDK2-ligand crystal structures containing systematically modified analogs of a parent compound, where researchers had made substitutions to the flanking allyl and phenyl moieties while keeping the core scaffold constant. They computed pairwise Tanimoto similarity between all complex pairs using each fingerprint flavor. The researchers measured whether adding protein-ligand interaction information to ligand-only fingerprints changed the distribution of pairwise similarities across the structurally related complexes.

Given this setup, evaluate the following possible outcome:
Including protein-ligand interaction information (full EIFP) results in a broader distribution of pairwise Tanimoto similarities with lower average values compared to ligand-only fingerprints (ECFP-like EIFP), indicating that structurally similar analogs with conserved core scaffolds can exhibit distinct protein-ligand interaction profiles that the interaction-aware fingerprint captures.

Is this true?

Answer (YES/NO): NO